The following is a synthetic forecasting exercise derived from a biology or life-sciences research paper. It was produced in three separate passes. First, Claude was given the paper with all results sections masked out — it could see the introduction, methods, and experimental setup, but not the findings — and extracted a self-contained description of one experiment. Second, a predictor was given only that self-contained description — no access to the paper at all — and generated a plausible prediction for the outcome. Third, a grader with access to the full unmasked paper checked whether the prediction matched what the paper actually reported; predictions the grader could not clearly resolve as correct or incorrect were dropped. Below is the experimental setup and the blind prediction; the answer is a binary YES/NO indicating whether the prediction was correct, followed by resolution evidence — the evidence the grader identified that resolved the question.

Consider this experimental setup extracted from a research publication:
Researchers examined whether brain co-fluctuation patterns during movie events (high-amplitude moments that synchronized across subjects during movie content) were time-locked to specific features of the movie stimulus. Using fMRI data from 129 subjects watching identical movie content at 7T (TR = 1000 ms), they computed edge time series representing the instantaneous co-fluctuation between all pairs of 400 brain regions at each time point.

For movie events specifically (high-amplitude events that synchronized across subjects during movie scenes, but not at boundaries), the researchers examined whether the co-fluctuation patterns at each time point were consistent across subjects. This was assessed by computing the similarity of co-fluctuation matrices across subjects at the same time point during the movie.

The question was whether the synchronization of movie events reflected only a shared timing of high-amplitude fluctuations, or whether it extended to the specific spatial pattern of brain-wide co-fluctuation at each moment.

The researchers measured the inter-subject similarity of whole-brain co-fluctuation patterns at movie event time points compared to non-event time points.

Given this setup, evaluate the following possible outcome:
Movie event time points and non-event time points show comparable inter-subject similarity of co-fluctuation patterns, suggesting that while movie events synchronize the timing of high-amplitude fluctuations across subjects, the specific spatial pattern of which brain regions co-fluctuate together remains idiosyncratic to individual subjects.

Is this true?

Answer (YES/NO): NO